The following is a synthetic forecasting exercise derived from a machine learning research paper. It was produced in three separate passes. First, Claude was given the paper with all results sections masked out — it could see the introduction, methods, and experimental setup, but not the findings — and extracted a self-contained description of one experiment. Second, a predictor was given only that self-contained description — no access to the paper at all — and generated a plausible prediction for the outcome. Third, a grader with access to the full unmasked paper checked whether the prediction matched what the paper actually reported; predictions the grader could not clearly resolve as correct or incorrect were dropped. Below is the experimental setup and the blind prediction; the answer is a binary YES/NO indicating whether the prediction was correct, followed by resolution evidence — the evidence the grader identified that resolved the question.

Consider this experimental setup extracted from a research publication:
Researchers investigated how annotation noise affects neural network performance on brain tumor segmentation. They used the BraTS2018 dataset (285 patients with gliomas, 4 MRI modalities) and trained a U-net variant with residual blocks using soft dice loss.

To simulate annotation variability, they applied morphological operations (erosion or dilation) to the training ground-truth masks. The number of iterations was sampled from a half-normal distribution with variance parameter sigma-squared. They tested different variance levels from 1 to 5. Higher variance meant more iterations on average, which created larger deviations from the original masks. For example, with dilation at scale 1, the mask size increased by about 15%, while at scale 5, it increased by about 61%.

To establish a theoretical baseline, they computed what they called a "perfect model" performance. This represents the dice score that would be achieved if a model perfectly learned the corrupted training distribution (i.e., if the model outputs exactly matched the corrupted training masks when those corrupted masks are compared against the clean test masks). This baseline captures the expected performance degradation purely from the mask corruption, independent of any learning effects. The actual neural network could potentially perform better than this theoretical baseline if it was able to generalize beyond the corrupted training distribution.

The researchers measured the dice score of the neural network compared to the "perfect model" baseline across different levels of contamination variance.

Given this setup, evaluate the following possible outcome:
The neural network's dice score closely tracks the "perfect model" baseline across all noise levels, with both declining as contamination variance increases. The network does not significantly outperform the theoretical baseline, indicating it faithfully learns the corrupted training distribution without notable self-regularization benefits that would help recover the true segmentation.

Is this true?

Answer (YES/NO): NO